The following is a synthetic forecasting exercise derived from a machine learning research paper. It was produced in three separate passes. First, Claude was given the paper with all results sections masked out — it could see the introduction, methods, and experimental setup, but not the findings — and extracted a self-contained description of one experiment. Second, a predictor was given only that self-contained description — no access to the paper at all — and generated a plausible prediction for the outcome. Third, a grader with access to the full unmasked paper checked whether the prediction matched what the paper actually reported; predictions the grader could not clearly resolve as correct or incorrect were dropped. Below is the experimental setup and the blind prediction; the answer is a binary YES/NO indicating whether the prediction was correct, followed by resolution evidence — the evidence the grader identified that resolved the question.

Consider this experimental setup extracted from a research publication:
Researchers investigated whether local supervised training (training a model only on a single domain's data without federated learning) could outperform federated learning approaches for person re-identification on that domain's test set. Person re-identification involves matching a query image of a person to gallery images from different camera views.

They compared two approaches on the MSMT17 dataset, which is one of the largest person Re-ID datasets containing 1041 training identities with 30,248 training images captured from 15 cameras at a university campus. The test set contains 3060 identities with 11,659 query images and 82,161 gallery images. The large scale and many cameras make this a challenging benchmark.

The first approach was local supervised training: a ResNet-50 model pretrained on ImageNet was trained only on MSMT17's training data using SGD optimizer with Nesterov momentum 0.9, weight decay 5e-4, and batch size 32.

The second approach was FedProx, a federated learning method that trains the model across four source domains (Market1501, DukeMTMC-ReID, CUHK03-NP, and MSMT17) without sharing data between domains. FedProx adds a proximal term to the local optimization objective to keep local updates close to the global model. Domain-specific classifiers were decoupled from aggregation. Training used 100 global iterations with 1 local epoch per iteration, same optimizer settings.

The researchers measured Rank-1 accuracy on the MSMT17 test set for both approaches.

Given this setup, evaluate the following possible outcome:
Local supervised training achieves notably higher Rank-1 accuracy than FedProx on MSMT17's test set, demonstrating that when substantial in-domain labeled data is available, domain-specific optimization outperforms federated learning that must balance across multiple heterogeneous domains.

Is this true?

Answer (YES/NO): NO